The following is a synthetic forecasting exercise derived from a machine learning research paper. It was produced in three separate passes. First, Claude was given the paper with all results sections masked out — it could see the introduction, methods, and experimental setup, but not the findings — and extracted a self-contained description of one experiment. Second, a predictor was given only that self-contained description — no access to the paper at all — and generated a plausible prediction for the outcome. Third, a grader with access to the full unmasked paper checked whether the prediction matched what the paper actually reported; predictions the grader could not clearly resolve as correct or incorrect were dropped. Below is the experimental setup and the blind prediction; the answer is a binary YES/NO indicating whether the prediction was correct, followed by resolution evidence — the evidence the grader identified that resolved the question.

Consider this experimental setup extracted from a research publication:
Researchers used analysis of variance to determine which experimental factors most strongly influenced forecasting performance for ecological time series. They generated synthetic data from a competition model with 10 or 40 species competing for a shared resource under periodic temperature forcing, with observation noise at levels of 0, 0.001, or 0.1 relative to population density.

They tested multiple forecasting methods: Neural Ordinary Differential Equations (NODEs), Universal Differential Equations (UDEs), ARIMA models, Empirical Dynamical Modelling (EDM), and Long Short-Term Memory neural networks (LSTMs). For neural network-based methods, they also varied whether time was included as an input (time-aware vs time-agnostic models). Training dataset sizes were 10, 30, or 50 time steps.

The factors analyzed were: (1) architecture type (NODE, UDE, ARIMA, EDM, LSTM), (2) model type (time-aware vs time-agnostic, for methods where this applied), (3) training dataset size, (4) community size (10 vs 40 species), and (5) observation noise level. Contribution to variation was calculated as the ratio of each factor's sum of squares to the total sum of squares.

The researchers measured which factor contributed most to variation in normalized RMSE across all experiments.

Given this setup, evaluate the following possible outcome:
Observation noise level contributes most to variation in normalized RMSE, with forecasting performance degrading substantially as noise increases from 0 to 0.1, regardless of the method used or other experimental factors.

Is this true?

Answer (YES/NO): NO